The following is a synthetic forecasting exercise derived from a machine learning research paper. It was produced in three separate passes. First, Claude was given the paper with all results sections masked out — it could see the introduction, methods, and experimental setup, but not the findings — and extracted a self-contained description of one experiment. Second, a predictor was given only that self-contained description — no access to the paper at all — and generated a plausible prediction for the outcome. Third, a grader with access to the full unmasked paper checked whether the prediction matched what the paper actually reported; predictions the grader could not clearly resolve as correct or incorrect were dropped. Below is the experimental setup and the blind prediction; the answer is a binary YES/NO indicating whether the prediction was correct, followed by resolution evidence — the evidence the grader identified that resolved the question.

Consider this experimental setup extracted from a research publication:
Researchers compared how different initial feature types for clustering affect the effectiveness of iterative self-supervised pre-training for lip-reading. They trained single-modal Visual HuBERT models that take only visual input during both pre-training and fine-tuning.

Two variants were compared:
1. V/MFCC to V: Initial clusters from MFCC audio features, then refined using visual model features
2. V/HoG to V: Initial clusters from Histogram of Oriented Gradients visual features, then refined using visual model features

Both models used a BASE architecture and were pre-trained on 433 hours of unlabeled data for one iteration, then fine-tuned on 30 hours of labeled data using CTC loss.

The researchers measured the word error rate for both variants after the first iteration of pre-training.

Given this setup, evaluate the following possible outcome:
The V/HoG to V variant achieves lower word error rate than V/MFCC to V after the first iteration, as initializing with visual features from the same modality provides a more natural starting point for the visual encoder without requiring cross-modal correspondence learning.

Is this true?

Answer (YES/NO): NO